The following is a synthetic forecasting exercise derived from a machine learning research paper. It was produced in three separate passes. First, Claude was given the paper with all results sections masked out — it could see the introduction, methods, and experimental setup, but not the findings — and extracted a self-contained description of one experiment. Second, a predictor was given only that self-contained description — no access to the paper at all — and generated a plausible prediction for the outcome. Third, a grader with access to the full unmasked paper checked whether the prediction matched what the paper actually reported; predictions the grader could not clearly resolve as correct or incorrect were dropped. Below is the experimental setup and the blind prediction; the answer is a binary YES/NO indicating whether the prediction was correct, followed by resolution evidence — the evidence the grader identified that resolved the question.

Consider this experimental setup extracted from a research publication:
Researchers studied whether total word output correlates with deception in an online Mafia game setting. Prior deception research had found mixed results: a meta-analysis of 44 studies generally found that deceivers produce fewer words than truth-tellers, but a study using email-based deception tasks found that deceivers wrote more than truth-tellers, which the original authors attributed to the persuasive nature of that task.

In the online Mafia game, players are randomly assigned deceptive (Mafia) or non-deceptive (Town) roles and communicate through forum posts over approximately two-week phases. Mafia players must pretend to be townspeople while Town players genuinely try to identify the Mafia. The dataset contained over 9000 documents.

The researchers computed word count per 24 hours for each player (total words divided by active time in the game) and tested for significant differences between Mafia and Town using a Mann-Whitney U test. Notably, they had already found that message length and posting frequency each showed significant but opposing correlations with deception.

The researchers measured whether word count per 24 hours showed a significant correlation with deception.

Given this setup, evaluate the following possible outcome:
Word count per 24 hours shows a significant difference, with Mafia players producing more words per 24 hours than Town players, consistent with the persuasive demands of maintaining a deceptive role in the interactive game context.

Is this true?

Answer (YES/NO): NO